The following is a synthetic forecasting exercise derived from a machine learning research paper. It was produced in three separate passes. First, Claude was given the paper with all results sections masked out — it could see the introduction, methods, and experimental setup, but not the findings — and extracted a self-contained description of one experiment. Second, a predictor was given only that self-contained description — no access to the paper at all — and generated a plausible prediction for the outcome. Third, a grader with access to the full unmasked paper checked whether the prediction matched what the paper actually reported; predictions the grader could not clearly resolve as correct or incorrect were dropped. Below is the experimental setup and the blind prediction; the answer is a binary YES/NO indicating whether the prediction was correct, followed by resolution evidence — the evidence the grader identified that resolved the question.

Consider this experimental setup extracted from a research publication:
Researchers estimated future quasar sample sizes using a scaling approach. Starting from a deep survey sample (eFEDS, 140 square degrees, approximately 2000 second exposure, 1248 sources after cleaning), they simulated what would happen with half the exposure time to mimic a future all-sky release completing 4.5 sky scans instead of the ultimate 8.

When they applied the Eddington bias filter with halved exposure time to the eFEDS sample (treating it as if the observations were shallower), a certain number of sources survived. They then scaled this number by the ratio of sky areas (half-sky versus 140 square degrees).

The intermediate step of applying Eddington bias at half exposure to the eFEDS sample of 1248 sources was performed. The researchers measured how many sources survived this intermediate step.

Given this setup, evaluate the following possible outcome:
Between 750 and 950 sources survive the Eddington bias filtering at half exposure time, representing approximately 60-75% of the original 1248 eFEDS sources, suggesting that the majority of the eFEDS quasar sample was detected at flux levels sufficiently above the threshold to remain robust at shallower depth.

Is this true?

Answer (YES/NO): NO